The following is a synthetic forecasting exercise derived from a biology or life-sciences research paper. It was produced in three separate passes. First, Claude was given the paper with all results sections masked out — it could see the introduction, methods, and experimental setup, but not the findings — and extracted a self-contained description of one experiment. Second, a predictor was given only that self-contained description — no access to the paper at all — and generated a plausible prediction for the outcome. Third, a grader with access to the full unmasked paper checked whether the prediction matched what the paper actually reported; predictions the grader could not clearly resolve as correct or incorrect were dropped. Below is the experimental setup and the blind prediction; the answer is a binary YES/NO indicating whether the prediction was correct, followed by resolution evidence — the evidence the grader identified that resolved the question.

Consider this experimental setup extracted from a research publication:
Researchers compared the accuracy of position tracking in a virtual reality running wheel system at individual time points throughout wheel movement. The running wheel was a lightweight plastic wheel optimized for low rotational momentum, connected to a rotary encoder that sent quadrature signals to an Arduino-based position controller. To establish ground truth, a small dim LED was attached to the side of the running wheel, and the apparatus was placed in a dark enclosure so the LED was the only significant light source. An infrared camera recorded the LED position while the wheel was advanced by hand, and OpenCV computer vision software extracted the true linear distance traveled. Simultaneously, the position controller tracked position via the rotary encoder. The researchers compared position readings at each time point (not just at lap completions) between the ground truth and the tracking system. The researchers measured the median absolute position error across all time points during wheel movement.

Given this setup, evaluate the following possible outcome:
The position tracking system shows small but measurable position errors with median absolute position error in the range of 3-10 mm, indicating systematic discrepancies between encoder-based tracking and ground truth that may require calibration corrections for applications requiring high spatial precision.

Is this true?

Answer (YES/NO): NO